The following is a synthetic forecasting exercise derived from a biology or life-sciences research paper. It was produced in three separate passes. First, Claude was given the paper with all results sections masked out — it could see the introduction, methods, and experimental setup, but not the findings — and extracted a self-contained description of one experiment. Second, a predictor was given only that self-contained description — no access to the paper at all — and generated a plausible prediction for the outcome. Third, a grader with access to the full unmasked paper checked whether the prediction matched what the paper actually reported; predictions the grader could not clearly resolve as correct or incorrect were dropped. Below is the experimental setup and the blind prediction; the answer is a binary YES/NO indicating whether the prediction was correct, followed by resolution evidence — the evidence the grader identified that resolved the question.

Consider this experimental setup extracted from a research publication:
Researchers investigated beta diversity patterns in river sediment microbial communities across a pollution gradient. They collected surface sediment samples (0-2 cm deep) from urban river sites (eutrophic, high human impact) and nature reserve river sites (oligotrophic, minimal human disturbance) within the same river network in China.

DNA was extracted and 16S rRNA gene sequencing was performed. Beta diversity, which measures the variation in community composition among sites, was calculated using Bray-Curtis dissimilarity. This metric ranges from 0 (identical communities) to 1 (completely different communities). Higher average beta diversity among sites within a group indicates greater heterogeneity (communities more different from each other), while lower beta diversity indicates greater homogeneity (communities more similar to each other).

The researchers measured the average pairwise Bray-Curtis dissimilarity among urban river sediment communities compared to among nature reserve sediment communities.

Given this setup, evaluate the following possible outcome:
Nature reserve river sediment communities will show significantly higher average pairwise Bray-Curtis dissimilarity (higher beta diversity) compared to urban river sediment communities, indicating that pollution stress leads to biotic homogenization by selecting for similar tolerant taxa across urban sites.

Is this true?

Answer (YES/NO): YES